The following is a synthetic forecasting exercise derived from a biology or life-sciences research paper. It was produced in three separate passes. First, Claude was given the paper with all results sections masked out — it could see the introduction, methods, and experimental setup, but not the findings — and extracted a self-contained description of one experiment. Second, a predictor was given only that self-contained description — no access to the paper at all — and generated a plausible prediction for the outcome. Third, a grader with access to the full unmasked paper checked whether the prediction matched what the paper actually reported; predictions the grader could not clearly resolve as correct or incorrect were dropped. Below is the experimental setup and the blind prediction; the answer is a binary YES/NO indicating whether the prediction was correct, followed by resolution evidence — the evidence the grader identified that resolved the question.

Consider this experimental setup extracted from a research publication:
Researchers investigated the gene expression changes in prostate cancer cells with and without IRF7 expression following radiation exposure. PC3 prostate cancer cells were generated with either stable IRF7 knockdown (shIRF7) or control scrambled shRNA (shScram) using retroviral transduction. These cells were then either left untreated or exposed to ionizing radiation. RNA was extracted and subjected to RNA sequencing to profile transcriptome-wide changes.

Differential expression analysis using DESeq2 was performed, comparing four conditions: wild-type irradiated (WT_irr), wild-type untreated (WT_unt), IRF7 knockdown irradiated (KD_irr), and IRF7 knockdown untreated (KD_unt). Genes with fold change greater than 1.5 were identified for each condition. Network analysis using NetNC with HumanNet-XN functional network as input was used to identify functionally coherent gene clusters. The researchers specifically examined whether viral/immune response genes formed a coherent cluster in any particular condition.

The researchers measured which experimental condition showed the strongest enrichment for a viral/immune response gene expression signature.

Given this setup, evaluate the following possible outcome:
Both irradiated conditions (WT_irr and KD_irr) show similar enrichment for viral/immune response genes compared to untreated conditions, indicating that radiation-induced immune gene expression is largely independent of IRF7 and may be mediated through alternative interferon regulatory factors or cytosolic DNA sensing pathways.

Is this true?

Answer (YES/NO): NO